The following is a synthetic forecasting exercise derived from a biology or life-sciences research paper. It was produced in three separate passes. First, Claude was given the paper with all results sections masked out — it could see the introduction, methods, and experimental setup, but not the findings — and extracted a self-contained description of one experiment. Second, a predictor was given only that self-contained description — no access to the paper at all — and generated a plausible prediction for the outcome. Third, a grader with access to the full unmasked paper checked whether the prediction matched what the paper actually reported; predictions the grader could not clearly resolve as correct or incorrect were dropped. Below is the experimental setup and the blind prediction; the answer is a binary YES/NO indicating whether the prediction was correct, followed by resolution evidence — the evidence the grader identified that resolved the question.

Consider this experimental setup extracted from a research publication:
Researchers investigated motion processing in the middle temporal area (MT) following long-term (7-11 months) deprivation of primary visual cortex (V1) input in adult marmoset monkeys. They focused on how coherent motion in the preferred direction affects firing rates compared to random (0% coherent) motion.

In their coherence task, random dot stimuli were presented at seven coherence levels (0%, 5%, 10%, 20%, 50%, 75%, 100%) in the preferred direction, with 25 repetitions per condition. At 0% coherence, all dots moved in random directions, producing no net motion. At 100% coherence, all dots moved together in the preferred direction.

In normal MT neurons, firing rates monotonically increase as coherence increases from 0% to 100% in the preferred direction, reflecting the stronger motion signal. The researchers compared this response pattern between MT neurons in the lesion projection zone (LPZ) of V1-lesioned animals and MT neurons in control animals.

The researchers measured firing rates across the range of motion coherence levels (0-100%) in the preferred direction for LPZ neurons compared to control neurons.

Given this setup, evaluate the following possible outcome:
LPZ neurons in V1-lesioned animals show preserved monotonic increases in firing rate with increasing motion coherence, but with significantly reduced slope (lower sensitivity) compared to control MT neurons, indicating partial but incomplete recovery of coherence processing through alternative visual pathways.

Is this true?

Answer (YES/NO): NO